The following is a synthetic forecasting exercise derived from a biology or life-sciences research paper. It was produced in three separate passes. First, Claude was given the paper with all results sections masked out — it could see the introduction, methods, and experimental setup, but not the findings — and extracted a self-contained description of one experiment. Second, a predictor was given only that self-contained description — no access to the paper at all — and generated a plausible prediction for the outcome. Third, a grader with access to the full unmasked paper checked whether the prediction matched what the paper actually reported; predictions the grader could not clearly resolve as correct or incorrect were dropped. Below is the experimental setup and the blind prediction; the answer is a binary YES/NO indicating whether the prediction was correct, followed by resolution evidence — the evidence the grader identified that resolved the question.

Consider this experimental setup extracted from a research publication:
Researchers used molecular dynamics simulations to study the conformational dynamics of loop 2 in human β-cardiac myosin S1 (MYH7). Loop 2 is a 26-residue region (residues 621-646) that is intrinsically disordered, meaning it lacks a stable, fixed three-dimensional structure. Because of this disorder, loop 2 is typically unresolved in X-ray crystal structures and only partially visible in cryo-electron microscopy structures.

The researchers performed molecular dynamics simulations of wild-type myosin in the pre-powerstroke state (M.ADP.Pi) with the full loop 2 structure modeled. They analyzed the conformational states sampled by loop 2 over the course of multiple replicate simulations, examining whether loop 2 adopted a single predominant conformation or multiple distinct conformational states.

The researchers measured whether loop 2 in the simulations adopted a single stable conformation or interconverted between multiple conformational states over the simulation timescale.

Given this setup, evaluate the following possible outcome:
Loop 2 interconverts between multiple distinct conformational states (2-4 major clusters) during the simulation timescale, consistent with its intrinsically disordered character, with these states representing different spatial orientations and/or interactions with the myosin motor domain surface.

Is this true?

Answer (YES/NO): YES